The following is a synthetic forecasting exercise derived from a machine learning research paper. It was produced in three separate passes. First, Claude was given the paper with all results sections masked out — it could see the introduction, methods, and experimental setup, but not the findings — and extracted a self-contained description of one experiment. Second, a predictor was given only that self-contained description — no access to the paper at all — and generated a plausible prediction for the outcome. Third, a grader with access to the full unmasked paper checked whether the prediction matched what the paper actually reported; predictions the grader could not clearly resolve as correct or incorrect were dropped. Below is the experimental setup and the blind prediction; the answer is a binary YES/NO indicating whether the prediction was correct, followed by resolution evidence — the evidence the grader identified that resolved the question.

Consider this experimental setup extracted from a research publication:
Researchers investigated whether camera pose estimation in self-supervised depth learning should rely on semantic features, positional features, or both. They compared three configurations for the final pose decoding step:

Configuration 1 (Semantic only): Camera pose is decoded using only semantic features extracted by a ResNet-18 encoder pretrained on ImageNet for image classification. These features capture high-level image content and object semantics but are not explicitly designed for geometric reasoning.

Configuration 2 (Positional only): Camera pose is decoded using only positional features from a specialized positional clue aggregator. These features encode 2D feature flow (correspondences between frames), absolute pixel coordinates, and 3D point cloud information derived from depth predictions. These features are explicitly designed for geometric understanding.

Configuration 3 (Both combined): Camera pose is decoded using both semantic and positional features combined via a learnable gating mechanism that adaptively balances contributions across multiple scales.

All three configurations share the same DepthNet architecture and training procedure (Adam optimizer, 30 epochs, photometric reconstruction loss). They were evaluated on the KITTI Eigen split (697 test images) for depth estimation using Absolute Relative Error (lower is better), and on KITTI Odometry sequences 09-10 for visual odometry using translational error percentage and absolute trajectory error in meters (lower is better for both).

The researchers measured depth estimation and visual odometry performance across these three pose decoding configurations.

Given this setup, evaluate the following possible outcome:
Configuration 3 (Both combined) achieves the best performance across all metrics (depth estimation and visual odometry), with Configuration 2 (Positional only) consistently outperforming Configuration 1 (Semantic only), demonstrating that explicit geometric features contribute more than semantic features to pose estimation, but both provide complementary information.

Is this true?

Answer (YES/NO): NO